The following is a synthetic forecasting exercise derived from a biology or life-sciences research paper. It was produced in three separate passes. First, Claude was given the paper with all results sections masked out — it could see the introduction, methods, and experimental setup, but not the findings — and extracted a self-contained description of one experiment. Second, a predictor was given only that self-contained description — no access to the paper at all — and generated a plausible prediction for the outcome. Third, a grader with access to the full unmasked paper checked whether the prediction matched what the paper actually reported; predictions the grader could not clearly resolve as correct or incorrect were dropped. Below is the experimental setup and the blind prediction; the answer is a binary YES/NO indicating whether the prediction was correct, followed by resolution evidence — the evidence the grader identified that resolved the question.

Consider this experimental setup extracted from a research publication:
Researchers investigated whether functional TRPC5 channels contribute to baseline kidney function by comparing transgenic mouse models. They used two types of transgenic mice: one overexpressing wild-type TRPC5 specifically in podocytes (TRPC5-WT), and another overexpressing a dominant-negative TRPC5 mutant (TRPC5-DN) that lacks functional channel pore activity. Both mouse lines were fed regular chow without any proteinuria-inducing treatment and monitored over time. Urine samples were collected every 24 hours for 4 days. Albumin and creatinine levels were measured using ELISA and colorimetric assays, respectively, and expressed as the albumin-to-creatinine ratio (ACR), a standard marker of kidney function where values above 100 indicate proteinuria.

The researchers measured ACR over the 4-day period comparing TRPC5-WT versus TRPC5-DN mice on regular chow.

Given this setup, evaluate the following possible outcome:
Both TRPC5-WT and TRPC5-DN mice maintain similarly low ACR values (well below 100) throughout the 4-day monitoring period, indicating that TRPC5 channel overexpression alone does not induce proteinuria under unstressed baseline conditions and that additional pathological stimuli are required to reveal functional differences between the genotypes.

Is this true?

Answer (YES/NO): YES